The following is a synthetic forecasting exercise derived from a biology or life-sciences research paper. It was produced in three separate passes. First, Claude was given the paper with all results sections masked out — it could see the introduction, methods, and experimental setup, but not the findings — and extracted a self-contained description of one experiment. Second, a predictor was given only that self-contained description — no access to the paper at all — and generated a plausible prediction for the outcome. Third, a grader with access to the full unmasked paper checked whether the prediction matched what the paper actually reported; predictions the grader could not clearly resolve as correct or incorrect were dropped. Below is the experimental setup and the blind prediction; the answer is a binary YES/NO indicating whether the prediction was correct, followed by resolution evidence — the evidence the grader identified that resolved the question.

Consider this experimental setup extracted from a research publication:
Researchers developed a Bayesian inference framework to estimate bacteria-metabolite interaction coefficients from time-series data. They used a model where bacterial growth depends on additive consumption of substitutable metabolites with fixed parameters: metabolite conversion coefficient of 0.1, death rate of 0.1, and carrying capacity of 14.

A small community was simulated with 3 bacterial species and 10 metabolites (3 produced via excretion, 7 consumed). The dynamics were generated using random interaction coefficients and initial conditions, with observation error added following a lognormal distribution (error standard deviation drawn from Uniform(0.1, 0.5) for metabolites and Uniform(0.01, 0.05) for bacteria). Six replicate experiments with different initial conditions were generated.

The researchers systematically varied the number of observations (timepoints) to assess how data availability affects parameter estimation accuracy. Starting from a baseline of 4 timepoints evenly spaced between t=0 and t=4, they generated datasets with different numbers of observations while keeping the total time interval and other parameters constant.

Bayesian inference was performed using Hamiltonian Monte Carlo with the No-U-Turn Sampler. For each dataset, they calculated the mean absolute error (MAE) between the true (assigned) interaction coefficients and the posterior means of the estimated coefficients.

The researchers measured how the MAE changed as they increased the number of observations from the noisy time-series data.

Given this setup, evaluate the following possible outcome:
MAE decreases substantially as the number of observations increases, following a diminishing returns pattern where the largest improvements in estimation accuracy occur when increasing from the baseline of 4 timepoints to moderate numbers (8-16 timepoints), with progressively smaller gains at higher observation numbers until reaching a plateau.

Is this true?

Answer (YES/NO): NO